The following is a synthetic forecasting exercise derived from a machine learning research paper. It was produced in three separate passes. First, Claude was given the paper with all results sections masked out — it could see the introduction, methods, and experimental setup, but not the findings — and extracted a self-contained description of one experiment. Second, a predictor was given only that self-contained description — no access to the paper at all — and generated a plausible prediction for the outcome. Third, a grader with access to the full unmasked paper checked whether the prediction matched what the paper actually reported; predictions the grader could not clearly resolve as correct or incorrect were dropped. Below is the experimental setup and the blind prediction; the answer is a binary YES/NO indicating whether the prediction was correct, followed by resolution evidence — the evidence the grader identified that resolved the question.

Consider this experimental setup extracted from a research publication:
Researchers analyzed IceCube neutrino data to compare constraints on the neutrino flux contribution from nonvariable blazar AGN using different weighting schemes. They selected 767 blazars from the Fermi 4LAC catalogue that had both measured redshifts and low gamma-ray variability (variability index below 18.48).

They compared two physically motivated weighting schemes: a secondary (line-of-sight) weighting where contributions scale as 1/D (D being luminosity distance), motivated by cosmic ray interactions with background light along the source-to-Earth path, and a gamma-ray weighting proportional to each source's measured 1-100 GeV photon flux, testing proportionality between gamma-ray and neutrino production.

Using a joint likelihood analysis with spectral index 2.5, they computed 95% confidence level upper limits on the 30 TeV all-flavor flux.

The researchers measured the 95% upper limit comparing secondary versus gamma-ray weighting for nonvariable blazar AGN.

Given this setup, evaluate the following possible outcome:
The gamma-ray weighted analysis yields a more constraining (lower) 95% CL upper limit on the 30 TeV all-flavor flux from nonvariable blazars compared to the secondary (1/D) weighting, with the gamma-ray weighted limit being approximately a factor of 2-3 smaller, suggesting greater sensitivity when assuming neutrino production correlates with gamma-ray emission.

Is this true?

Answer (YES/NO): NO